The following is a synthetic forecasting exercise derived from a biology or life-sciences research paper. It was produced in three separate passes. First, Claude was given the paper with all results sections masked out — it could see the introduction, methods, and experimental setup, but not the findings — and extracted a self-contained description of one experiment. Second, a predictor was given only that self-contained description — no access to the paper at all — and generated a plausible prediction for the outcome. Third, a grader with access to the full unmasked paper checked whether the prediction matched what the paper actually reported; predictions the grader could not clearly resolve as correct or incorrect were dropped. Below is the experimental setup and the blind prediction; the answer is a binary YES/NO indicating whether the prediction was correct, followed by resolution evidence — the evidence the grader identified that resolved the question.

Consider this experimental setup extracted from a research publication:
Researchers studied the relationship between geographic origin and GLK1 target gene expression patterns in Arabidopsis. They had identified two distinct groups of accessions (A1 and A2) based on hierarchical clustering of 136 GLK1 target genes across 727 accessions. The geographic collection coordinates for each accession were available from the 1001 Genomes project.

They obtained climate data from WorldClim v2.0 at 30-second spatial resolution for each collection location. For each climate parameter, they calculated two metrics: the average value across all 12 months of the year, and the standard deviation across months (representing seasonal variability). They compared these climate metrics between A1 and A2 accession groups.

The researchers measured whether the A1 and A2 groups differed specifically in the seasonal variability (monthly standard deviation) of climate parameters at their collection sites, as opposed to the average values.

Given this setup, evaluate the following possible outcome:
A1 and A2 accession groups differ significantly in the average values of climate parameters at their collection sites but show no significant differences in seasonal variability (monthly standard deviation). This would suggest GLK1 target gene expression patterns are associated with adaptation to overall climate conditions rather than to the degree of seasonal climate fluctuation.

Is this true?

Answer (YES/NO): NO